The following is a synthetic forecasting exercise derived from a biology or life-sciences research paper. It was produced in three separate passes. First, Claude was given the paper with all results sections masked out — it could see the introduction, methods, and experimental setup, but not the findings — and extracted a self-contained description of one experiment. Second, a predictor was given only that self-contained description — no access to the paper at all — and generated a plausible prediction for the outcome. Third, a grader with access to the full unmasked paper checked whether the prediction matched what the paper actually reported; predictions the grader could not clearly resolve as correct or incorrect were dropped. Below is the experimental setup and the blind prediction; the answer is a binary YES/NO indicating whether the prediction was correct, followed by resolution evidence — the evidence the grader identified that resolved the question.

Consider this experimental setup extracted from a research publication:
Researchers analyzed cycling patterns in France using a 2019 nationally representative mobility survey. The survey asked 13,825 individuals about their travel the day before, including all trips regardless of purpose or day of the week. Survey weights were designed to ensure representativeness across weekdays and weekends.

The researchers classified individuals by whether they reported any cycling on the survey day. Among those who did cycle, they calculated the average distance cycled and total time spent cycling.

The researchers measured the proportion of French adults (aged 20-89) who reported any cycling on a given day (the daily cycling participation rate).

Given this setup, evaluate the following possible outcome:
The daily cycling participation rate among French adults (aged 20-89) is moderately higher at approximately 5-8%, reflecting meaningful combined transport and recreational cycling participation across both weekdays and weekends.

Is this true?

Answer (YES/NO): NO